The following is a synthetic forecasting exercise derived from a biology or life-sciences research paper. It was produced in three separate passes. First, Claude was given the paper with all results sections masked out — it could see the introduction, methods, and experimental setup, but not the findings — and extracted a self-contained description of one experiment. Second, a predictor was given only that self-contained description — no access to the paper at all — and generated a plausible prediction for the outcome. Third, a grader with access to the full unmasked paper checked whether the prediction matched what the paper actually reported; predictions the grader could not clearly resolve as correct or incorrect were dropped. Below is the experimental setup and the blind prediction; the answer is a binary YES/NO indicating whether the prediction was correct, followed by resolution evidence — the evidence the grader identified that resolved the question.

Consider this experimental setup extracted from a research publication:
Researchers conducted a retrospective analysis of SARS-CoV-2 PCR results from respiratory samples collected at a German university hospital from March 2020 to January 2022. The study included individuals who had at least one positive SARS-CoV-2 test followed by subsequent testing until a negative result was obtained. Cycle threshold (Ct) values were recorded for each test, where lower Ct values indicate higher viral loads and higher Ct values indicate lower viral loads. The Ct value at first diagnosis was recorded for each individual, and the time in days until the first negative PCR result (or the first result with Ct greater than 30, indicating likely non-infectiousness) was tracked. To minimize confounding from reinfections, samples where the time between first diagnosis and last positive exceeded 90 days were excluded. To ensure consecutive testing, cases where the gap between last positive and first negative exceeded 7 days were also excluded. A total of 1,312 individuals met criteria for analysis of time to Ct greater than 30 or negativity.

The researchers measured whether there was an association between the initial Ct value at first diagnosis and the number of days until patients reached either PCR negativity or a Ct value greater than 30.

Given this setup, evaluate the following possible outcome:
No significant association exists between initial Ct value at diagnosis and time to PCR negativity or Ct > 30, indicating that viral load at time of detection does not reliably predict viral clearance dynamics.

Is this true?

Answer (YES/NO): NO